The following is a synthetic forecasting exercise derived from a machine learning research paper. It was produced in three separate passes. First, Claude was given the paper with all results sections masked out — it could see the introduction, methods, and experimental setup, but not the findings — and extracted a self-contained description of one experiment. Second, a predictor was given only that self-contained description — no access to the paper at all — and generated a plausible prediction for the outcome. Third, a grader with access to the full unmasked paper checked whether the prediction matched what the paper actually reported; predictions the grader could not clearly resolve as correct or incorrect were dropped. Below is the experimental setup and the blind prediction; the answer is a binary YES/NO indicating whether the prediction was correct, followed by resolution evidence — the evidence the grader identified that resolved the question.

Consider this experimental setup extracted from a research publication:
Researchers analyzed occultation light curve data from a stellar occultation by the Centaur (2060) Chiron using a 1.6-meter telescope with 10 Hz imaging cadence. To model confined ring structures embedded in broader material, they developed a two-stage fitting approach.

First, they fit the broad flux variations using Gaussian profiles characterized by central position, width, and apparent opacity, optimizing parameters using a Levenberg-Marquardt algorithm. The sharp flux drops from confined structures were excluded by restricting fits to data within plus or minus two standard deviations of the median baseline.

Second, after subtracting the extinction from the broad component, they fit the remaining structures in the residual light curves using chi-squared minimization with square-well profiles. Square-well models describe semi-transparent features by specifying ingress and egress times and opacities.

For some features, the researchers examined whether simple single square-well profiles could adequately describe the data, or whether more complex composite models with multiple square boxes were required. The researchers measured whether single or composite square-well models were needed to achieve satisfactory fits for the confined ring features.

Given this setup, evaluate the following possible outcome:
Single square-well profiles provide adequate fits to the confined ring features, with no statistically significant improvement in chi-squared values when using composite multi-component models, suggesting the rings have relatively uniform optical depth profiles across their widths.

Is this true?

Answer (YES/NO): NO